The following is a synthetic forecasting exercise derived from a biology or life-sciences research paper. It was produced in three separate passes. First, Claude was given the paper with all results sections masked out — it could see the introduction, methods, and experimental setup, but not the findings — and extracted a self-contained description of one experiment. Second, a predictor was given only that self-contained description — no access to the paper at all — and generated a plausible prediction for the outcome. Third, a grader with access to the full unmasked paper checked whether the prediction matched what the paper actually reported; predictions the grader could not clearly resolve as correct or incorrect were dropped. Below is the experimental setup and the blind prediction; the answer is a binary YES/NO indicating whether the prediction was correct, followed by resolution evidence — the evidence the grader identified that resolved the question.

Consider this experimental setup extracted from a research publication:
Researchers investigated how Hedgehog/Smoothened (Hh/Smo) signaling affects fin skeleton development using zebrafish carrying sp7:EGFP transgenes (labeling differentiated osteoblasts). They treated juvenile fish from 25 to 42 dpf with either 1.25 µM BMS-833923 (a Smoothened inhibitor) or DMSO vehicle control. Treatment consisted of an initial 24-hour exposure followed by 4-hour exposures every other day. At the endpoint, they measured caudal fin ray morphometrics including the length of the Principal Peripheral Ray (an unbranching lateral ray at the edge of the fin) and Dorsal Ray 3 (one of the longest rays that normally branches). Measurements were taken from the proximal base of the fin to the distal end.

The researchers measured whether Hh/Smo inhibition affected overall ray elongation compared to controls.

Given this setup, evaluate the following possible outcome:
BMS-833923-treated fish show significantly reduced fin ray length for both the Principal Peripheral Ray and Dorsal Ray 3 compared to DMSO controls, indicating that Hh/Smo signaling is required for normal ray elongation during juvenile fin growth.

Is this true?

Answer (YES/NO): NO